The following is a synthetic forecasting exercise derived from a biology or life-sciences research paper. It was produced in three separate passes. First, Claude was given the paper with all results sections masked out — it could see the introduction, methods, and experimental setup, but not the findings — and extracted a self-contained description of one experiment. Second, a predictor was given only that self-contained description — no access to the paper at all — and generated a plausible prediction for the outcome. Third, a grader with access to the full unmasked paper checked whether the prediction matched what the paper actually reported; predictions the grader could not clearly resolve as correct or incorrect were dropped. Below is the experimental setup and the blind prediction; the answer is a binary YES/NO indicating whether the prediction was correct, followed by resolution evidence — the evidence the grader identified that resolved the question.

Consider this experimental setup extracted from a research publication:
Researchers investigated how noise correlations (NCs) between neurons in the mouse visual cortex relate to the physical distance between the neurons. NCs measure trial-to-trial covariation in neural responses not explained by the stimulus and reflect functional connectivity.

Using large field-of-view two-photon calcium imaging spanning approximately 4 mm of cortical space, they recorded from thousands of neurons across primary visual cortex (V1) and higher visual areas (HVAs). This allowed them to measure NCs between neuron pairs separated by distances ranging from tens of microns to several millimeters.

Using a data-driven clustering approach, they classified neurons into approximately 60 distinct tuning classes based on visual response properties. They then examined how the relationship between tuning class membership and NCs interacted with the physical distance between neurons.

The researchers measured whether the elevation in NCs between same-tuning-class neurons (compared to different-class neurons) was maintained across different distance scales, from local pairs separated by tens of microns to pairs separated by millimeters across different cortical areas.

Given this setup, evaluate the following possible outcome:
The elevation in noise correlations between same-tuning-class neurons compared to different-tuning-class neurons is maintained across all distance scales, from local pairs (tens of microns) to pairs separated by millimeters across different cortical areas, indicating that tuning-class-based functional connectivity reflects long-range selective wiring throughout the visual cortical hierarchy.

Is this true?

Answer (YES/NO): YES